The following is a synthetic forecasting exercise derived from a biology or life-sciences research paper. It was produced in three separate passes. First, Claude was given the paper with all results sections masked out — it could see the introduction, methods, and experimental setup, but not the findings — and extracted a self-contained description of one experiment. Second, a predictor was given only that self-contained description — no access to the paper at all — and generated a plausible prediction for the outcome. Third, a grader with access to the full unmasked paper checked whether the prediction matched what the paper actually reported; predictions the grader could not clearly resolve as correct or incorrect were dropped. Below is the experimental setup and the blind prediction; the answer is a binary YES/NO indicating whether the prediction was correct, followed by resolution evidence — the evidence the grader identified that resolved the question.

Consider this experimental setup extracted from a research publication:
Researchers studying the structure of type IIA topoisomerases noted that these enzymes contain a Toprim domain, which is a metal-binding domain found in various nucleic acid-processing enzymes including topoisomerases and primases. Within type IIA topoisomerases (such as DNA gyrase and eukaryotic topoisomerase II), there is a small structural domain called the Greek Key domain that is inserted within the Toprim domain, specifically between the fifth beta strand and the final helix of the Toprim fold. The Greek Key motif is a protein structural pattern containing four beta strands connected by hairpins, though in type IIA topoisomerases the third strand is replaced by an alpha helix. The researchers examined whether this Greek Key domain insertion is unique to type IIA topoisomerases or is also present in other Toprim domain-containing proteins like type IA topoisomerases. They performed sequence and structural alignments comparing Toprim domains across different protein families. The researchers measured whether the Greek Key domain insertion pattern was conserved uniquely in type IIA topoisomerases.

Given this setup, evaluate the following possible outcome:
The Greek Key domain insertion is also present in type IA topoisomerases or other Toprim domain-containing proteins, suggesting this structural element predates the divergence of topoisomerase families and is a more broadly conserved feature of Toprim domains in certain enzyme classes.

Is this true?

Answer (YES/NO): NO